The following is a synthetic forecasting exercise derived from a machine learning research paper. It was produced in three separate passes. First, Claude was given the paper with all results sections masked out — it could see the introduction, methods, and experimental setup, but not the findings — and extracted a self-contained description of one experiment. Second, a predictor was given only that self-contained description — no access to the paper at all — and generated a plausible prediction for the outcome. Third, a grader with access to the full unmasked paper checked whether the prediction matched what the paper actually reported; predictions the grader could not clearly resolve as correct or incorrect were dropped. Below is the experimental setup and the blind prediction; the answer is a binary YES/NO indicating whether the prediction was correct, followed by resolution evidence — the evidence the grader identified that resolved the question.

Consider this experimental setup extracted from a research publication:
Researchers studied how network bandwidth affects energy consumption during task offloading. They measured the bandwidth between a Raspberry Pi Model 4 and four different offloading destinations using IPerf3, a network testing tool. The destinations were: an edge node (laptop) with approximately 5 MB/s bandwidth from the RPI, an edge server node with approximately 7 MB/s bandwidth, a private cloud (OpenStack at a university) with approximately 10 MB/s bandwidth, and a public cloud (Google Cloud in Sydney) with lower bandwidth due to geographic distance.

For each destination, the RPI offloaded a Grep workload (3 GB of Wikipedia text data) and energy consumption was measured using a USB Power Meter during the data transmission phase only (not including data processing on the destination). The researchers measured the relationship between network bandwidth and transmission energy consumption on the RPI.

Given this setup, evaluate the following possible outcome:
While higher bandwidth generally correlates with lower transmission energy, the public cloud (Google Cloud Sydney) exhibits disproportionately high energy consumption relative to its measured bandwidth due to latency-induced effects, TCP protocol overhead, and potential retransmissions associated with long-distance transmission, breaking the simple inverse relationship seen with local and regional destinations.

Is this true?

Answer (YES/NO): NO